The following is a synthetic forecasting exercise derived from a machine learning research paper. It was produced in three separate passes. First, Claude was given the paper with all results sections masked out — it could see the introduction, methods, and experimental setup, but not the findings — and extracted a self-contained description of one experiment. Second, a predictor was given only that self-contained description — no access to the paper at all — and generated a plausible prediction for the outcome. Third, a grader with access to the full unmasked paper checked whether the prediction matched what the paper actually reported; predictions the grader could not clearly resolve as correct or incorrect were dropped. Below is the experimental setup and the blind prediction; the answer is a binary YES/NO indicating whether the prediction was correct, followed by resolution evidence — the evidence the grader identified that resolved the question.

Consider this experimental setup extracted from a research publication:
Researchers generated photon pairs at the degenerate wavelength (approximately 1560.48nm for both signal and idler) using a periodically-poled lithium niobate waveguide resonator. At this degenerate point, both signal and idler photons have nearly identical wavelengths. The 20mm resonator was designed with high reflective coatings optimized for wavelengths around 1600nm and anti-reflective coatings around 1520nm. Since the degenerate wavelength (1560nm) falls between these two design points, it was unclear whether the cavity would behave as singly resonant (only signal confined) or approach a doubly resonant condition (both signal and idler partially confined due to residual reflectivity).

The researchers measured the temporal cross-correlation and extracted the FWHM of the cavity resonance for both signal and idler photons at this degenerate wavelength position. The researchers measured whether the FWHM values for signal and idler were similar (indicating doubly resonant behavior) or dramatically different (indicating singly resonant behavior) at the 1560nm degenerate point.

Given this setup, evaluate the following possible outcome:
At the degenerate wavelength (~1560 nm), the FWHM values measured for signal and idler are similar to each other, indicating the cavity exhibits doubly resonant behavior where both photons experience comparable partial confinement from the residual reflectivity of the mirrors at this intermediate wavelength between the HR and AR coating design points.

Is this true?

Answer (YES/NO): YES